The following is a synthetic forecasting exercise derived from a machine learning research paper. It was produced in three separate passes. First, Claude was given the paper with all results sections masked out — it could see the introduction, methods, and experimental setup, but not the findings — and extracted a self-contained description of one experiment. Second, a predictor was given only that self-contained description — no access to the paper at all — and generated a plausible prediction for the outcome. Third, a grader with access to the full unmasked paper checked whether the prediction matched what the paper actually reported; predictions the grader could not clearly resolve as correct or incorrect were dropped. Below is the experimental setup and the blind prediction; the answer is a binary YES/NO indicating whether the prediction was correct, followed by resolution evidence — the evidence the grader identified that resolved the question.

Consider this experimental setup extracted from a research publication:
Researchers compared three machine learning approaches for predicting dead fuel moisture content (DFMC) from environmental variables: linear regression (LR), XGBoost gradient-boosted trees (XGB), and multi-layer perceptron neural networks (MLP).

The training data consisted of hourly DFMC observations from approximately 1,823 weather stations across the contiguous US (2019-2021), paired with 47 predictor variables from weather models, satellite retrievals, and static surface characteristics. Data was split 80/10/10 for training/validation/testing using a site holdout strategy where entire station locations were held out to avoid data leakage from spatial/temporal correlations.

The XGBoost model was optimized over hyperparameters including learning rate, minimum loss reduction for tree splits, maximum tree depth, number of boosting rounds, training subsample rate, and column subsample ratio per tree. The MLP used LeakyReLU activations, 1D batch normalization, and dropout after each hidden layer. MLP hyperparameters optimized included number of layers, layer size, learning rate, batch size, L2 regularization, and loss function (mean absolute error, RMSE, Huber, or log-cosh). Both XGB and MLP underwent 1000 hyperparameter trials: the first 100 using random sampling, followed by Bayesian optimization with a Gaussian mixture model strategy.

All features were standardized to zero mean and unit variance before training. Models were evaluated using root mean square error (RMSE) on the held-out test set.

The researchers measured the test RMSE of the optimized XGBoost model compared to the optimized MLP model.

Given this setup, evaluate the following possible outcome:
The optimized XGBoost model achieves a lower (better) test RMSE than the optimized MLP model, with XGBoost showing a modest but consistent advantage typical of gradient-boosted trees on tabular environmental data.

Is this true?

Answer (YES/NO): YES